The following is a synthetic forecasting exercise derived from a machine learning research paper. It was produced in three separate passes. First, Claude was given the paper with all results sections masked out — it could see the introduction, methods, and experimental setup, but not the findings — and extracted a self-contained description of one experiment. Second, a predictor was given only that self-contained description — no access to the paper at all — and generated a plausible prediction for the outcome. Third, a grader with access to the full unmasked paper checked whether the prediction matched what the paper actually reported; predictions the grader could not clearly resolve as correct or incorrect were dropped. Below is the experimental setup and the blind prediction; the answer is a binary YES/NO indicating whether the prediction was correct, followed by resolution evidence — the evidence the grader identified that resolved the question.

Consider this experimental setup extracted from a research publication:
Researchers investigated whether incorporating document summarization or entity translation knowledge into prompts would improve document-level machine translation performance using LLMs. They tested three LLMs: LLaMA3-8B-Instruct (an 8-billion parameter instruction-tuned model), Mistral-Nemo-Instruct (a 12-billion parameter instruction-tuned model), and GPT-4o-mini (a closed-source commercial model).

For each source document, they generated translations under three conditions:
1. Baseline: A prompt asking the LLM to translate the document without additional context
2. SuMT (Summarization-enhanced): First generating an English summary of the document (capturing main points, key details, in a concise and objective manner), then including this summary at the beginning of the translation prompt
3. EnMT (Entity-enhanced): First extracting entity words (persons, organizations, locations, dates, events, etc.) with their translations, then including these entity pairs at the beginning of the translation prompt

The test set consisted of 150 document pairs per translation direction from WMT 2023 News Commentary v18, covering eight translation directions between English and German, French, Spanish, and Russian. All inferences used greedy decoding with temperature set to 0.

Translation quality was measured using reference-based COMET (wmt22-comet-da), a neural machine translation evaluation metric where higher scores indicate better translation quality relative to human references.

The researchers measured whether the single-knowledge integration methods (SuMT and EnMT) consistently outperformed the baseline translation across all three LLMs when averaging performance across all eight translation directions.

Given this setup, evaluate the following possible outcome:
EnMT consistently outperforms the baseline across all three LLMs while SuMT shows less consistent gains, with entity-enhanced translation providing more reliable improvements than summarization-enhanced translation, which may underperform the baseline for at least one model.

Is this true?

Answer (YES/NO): NO